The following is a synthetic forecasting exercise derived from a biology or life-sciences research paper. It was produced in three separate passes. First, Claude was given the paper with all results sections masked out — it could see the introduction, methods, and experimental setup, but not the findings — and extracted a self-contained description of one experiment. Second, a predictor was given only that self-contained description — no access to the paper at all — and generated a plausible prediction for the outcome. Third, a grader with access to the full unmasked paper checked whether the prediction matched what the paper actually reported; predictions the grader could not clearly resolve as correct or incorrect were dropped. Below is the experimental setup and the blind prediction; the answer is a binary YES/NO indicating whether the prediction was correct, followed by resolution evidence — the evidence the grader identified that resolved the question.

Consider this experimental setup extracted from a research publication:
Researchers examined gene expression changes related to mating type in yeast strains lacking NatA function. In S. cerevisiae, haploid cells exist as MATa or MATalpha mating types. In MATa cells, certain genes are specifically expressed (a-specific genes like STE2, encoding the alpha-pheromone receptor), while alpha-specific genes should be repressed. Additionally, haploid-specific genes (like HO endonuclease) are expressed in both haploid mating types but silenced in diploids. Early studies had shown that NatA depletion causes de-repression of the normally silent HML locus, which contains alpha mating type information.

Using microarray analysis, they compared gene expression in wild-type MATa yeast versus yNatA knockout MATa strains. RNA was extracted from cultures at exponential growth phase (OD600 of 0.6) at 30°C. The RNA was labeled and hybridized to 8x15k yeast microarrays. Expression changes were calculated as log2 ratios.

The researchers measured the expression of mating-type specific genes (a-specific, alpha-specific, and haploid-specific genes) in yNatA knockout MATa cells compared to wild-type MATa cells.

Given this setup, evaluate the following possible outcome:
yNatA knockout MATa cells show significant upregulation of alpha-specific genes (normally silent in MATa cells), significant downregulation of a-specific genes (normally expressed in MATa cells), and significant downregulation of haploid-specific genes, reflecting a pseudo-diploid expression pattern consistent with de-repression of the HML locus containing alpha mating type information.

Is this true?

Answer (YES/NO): NO